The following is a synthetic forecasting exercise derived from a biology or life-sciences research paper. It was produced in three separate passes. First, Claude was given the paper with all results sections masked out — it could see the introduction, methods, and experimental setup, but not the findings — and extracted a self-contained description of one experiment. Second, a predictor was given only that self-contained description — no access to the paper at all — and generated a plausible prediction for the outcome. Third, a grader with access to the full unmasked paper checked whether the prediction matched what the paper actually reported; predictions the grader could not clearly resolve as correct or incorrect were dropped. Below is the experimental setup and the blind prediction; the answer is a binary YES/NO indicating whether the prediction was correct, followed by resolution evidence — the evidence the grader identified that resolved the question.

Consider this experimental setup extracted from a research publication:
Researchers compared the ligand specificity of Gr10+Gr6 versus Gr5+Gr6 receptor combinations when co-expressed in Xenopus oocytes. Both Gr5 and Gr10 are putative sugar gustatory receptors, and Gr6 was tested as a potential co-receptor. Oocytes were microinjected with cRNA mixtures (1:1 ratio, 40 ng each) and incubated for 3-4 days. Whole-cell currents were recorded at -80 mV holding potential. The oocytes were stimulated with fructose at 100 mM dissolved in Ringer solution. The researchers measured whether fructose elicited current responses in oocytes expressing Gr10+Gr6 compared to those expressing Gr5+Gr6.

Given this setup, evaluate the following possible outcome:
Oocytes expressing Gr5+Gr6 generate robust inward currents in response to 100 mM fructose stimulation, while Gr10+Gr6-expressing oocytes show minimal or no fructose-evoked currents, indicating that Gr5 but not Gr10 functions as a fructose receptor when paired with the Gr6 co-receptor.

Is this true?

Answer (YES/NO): NO